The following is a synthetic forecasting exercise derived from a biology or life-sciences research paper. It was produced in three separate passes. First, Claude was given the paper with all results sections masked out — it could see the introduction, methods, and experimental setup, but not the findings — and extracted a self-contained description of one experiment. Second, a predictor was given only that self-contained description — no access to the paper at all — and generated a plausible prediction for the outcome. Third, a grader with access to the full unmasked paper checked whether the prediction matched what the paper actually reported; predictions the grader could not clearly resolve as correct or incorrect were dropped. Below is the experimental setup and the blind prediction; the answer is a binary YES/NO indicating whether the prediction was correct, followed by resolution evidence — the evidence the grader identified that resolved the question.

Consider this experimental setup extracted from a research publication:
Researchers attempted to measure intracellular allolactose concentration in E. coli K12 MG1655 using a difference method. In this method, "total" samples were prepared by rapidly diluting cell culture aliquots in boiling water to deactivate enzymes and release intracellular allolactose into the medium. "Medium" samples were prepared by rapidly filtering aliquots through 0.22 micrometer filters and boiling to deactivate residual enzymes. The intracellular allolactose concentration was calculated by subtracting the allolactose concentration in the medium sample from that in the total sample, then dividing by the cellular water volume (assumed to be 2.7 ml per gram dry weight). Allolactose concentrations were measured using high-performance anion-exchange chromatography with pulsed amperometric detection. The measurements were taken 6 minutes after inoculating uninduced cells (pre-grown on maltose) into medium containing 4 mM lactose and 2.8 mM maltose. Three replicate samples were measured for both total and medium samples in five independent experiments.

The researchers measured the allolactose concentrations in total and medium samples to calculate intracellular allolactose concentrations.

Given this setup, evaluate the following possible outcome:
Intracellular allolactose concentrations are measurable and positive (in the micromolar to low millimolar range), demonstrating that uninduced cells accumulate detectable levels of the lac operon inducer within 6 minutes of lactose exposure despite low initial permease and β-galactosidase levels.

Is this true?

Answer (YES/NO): NO